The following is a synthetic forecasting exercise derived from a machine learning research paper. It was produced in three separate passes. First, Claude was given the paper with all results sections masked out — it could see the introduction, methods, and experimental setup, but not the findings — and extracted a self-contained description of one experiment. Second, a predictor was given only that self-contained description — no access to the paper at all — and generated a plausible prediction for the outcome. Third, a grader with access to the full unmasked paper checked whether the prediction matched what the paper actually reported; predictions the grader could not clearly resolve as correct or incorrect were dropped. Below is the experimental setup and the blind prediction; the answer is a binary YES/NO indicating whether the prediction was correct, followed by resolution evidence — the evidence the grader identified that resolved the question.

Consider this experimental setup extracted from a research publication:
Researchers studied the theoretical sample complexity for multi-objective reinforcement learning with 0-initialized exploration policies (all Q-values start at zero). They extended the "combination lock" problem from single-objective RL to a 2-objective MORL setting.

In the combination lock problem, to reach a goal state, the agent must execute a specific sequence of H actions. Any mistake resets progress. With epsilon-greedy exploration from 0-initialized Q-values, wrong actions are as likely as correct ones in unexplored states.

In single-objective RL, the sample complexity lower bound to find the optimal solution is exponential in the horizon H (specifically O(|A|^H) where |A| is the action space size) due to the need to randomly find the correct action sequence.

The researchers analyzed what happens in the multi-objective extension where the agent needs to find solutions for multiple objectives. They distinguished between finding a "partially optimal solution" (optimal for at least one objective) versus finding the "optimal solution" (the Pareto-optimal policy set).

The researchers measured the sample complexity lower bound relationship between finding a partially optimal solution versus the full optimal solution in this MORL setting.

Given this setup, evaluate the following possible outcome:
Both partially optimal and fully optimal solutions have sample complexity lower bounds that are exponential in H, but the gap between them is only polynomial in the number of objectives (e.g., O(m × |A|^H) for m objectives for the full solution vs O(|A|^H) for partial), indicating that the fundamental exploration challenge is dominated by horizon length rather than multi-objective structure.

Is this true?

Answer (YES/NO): NO